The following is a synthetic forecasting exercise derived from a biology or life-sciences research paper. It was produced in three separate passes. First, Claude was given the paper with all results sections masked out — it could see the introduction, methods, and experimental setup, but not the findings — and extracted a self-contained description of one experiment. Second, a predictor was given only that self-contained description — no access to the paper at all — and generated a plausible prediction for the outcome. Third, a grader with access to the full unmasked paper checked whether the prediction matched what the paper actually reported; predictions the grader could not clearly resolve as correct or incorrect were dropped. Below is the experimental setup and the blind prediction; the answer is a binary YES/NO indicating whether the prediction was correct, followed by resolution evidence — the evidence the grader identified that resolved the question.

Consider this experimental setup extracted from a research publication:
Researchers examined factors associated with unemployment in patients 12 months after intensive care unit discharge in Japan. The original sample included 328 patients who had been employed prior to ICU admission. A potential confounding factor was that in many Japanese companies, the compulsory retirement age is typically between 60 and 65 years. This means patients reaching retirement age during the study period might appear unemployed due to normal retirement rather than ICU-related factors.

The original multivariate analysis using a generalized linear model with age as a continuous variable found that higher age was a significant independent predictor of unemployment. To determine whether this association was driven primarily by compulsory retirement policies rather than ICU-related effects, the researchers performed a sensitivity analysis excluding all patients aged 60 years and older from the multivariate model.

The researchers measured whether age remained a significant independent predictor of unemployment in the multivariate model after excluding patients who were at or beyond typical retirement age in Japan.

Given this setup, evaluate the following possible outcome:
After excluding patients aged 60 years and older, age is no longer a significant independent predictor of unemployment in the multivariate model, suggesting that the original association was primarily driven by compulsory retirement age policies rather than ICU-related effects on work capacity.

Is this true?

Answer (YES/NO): YES